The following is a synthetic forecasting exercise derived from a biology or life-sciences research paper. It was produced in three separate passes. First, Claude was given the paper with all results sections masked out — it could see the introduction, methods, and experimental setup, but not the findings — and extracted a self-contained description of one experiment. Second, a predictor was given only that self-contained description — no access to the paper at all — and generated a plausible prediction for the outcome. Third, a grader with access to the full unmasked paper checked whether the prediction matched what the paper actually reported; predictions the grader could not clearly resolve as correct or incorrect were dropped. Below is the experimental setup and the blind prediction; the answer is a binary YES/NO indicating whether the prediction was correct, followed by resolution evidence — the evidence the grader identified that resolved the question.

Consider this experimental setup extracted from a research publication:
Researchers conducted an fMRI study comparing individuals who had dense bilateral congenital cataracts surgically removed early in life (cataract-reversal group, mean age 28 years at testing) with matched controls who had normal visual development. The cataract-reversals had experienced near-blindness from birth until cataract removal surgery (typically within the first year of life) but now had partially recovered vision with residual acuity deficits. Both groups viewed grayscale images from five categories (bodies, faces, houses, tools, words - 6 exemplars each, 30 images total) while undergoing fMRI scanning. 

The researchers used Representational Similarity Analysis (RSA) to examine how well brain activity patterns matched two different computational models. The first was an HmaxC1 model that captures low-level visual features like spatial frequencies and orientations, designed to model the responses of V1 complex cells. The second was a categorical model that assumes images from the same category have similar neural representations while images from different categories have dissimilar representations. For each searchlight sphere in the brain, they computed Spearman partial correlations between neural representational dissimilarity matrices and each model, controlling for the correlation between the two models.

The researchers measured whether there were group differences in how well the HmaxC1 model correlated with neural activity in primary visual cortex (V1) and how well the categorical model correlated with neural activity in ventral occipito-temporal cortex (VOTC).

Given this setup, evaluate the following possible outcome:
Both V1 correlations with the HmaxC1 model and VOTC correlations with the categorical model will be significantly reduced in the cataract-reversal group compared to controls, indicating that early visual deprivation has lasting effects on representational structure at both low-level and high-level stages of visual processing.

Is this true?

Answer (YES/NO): NO